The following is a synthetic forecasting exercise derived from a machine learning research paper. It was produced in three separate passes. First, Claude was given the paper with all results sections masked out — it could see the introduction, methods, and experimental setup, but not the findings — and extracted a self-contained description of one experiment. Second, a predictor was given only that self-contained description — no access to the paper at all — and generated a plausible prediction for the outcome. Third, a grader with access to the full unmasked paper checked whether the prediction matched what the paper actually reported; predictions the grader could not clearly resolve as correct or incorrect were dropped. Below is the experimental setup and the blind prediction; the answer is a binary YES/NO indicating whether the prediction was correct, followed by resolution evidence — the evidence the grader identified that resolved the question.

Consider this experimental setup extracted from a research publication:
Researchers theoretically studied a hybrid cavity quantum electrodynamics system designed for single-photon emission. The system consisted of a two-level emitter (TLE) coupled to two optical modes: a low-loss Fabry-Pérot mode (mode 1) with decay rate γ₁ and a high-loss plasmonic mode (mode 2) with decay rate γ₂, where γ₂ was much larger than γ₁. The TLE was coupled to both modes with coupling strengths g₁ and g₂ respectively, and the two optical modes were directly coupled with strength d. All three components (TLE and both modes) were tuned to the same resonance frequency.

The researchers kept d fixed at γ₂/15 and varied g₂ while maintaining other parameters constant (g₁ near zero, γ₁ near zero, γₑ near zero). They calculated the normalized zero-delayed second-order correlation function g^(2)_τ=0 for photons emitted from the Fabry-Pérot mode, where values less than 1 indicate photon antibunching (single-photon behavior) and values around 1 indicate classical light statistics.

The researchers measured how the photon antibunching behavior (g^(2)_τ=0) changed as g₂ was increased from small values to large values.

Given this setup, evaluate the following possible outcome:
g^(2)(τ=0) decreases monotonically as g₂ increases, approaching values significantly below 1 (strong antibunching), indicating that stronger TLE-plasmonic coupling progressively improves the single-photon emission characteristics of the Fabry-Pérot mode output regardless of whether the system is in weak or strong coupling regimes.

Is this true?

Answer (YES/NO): NO